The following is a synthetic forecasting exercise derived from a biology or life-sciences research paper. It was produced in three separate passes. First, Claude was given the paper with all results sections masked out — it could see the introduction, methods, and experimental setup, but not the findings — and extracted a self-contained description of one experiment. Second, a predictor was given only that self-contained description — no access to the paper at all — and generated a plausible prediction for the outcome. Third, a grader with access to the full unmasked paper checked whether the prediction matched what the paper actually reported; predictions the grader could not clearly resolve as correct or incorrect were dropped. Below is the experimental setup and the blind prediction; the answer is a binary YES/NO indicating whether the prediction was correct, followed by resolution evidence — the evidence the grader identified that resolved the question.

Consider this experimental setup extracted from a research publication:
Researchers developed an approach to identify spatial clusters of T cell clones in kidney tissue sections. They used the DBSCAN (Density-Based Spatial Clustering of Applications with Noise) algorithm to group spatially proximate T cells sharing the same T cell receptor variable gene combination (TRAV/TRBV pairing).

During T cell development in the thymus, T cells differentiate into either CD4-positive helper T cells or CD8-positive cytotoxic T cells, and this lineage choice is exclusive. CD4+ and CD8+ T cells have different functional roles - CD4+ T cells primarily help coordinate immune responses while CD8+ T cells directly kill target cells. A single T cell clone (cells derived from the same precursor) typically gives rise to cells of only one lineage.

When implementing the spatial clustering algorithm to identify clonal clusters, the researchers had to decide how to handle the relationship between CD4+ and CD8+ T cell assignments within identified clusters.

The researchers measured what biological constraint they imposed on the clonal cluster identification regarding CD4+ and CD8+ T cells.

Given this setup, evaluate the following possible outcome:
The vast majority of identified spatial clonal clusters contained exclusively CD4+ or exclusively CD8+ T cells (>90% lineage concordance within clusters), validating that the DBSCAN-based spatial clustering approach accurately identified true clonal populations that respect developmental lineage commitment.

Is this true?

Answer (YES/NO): NO